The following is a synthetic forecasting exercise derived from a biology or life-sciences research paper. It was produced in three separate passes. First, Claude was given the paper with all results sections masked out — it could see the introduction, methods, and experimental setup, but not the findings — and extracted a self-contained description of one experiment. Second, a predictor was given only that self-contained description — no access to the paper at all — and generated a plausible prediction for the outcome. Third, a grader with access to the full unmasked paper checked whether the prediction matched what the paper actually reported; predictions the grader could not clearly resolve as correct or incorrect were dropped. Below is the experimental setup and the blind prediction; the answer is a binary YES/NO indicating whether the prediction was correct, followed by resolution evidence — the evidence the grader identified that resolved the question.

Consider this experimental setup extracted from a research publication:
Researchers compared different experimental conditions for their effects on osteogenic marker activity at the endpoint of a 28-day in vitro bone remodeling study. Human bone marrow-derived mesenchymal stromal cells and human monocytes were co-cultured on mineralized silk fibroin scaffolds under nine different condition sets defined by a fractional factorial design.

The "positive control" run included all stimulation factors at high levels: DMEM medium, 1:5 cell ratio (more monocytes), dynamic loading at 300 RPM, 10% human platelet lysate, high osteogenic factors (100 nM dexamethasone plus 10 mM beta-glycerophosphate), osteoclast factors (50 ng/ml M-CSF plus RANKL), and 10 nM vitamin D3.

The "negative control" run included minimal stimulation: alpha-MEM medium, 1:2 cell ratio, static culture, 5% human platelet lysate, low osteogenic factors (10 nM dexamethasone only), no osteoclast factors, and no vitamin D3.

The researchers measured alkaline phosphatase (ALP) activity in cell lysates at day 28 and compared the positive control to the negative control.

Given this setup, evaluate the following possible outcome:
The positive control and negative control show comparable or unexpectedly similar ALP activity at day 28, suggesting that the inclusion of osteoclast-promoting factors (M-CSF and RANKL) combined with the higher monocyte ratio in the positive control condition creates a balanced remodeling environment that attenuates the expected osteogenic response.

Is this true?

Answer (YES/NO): NO